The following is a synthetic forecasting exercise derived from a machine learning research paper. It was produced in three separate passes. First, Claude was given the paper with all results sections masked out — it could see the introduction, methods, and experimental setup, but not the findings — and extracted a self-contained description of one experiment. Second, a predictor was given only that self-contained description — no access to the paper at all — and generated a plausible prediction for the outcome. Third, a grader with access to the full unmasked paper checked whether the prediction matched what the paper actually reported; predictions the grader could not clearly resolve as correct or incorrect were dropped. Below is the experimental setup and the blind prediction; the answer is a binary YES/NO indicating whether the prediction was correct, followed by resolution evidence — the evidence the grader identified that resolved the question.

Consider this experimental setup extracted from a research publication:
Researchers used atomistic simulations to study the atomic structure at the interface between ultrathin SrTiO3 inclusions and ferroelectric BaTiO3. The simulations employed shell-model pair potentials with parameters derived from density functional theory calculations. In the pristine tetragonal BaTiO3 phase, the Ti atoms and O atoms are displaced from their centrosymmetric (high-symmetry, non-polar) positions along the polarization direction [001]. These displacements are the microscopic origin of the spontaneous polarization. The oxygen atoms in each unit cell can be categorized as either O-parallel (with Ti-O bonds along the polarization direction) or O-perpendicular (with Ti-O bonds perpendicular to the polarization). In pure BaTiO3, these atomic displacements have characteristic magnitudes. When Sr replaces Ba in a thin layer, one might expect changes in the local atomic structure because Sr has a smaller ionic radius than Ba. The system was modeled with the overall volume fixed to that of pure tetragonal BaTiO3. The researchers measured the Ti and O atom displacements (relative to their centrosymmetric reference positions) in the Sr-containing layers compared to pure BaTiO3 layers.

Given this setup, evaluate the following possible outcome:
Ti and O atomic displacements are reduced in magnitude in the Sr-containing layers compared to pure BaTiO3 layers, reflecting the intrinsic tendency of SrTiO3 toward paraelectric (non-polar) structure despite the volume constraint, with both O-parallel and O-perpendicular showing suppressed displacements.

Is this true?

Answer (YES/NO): NO